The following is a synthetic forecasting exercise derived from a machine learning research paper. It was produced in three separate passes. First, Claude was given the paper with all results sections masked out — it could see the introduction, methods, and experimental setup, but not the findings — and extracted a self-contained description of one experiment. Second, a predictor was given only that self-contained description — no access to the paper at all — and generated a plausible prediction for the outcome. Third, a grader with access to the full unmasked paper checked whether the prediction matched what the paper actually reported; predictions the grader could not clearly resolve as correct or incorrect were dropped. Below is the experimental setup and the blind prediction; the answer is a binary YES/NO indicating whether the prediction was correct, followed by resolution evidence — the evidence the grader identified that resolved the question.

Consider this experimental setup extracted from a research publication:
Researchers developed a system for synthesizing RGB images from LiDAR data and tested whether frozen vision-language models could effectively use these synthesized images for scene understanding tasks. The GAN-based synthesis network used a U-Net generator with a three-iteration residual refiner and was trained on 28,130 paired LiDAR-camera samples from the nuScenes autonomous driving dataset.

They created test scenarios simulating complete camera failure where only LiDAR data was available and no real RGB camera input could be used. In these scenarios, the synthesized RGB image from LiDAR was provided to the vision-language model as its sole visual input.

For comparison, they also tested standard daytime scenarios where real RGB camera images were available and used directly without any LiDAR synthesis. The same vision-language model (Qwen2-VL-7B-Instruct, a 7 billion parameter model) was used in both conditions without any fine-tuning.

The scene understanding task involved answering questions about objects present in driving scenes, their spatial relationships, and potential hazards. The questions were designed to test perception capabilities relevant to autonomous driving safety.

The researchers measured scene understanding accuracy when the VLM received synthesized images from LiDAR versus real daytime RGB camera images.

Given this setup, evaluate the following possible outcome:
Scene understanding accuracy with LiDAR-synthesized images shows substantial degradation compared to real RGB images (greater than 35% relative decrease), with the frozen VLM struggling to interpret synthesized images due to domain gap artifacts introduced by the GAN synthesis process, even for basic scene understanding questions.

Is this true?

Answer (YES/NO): NO